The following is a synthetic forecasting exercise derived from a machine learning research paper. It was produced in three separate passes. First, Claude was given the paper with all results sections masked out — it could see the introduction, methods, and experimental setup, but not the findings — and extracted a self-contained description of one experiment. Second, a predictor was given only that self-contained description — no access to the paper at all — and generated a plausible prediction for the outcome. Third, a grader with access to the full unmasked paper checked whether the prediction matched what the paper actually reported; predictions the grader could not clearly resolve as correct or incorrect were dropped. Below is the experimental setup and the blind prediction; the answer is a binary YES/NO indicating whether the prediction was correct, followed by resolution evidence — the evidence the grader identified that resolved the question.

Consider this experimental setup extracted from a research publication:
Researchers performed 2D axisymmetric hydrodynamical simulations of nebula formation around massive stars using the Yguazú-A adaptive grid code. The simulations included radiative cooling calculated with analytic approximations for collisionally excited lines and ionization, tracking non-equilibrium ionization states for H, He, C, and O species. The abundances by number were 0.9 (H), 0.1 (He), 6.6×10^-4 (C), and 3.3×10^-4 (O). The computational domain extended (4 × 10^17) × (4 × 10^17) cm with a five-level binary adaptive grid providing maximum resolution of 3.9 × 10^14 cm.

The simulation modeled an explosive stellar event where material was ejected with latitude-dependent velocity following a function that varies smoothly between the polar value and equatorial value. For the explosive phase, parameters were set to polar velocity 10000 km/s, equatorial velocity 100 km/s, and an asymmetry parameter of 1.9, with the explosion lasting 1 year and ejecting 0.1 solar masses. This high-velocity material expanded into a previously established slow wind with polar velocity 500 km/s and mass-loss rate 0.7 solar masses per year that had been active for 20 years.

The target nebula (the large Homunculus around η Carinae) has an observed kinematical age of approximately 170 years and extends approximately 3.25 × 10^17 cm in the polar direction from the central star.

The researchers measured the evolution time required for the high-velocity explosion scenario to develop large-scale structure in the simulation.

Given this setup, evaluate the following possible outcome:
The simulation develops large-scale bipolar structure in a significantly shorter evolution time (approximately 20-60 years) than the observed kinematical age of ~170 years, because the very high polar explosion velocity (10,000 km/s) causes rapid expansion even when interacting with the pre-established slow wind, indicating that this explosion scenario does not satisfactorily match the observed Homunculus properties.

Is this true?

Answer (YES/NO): NO